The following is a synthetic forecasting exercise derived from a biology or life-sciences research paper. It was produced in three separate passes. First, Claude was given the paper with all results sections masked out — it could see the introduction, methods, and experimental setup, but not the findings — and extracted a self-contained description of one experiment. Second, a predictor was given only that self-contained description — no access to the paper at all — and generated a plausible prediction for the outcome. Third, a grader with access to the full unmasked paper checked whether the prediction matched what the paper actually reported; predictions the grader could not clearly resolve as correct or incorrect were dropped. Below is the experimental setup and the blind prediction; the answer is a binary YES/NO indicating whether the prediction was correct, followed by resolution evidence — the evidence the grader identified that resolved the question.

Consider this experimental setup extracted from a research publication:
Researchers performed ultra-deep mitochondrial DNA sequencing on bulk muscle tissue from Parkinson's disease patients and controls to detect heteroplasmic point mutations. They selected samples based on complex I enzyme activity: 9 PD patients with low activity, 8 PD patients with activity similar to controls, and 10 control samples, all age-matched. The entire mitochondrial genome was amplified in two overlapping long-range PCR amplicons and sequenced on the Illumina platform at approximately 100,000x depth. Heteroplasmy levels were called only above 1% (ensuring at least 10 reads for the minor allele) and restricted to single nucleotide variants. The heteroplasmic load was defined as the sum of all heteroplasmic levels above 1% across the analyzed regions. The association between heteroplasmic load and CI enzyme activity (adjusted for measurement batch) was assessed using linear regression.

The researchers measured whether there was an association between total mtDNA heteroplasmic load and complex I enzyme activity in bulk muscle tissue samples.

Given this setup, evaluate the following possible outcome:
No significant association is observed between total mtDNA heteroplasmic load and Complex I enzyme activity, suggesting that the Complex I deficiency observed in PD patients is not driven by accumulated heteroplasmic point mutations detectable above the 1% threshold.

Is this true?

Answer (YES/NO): YES